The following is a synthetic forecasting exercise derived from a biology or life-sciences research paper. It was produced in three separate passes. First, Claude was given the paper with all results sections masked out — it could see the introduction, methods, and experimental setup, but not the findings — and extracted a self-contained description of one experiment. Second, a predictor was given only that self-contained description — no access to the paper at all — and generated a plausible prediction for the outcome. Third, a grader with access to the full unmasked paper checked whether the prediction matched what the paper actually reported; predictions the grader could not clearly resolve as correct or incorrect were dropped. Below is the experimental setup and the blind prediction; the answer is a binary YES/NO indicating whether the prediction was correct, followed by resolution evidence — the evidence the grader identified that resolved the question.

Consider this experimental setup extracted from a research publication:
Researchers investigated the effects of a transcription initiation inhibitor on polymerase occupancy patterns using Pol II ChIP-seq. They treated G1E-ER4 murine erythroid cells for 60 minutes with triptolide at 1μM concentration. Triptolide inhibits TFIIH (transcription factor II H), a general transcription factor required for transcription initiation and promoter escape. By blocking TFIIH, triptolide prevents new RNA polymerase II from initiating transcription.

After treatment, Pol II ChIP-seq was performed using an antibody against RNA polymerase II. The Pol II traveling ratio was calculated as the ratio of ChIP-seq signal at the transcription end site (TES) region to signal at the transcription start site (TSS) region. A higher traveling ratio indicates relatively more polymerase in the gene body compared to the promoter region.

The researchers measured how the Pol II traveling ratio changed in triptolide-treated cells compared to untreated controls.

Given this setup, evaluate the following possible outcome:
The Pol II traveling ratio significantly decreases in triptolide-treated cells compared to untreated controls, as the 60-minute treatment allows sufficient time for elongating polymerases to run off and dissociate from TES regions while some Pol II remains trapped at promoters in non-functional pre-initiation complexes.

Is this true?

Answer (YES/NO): NO